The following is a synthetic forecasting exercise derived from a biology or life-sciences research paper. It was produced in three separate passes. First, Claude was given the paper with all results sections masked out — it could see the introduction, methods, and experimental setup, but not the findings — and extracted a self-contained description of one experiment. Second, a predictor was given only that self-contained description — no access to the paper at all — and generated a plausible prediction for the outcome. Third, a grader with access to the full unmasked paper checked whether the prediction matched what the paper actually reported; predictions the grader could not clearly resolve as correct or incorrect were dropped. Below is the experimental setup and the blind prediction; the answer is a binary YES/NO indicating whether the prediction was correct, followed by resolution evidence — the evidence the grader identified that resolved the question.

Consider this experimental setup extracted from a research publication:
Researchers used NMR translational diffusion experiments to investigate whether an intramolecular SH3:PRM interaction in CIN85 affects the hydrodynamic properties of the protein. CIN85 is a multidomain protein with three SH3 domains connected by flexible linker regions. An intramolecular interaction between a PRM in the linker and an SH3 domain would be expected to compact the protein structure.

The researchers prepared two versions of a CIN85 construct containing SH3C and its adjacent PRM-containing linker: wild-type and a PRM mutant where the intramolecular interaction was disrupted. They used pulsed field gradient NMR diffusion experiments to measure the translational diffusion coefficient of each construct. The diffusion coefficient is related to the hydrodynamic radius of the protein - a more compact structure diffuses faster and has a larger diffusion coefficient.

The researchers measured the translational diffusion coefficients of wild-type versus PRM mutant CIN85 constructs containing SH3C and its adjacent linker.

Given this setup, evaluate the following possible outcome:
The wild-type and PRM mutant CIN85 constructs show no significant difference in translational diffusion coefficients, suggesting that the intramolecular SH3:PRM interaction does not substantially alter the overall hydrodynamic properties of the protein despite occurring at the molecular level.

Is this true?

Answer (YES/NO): NO